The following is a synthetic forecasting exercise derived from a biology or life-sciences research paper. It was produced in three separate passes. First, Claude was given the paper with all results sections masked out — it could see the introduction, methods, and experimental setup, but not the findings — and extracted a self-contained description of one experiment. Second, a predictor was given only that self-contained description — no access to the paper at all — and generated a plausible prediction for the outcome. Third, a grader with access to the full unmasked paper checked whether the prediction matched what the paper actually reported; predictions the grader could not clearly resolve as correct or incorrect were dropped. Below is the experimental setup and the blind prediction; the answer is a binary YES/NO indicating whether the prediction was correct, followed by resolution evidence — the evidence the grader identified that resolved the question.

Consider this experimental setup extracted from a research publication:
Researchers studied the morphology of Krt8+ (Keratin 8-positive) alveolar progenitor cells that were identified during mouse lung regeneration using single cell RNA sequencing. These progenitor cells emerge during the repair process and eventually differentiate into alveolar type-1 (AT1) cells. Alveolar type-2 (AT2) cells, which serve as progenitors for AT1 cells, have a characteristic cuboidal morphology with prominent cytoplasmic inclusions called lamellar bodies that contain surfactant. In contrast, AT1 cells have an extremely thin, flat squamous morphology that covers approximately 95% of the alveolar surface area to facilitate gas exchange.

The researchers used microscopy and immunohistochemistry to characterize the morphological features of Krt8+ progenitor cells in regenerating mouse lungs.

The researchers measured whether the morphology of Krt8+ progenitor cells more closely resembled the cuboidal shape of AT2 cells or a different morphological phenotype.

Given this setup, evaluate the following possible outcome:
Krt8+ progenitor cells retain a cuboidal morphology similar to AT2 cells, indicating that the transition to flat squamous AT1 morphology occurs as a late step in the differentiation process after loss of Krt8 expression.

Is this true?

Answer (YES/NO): NO